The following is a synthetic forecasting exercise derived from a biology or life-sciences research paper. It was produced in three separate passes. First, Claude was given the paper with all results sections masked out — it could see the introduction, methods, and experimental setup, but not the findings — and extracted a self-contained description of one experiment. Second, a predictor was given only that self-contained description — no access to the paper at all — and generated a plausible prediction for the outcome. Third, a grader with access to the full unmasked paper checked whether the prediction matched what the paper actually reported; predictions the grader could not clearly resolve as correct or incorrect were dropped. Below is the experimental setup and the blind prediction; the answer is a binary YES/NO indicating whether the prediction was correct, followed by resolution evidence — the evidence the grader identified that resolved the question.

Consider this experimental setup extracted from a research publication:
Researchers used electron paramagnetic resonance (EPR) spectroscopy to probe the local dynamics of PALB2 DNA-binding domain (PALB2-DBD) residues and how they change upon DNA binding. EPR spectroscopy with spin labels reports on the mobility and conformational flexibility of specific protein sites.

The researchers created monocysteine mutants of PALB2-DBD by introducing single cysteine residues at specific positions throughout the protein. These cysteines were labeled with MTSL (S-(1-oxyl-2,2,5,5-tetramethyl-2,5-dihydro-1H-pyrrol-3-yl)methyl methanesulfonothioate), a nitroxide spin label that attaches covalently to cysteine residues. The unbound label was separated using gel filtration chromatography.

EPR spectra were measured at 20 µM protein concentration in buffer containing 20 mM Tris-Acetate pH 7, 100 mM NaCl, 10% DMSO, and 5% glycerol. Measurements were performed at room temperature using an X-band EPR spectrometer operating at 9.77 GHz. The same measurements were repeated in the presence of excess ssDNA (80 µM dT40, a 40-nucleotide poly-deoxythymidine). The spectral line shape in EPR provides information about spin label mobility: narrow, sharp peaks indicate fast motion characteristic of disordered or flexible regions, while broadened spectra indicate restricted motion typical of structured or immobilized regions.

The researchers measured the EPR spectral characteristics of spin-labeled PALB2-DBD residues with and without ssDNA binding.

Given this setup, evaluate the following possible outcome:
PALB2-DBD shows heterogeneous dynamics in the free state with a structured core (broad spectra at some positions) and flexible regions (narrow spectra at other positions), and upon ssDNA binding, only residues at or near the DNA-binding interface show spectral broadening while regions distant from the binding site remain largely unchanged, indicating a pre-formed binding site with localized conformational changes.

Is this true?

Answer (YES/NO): NO